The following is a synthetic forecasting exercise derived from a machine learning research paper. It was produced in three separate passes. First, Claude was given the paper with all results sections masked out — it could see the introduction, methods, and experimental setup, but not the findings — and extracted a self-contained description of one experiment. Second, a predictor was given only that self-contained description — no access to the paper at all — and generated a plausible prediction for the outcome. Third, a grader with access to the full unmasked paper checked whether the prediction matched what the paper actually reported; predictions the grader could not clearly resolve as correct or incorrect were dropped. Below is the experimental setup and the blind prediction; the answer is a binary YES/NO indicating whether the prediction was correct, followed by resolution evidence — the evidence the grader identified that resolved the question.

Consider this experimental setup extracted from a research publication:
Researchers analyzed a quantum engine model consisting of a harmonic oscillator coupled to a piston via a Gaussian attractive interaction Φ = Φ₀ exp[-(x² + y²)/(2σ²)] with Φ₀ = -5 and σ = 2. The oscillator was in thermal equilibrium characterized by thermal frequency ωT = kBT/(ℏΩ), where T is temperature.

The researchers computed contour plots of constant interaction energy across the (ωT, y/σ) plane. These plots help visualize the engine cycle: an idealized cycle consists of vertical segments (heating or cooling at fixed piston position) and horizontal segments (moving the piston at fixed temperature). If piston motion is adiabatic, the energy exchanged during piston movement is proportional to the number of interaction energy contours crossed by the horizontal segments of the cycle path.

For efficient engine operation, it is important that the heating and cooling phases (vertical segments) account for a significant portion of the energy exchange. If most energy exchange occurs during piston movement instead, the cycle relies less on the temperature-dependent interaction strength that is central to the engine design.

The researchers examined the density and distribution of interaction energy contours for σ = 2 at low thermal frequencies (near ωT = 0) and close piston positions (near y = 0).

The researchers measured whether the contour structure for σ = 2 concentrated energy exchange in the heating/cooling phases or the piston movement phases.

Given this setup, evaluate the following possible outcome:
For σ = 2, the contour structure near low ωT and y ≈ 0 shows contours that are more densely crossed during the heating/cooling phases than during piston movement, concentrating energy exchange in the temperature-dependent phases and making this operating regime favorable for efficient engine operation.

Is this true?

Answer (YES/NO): NO